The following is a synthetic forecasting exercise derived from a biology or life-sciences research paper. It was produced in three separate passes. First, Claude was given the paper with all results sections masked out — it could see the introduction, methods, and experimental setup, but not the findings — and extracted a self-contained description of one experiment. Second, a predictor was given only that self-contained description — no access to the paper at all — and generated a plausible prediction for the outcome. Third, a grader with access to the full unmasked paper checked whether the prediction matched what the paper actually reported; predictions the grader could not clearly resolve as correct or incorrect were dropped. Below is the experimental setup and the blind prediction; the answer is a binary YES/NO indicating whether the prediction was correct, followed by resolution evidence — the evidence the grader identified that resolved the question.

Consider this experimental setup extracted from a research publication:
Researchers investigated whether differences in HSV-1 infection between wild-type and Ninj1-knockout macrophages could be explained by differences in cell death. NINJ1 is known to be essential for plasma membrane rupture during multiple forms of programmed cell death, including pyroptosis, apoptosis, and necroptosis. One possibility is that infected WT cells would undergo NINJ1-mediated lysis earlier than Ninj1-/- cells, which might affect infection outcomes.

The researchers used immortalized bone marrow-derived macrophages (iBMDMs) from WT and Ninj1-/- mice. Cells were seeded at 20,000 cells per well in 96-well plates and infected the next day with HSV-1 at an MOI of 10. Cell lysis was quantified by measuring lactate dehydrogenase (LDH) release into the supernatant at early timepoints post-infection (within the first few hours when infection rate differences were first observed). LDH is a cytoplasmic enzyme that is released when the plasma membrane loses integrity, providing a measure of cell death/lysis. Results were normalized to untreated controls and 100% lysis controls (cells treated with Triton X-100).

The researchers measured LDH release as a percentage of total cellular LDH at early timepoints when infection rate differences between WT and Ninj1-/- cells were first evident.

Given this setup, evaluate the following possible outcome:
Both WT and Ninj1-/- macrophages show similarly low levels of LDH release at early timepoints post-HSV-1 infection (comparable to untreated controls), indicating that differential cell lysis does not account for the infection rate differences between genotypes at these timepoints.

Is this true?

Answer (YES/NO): YES